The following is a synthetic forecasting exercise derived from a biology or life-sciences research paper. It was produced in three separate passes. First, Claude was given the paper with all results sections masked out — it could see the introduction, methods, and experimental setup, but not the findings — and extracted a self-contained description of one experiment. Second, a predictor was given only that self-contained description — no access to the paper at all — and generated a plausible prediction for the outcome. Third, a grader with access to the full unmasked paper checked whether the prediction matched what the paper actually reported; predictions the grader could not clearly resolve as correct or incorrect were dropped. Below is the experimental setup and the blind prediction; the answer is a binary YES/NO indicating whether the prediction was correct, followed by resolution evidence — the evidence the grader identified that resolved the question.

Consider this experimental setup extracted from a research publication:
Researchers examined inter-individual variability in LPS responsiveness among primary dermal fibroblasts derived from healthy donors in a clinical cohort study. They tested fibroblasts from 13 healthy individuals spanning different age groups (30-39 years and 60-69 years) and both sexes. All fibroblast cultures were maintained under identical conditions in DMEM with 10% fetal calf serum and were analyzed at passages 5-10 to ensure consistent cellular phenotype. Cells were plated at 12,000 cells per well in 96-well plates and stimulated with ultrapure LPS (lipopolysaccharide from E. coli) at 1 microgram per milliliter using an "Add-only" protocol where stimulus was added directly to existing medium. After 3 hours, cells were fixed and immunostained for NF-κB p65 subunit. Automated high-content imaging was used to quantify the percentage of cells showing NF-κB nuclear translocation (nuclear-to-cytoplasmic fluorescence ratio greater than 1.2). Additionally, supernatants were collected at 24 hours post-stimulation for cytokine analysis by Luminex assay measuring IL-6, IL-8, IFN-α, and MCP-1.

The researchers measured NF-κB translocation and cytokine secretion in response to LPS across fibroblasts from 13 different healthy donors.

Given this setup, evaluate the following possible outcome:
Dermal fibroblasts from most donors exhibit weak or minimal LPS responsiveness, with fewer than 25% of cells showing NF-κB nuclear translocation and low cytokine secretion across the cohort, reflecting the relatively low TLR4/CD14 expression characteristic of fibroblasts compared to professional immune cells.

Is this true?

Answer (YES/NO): NO